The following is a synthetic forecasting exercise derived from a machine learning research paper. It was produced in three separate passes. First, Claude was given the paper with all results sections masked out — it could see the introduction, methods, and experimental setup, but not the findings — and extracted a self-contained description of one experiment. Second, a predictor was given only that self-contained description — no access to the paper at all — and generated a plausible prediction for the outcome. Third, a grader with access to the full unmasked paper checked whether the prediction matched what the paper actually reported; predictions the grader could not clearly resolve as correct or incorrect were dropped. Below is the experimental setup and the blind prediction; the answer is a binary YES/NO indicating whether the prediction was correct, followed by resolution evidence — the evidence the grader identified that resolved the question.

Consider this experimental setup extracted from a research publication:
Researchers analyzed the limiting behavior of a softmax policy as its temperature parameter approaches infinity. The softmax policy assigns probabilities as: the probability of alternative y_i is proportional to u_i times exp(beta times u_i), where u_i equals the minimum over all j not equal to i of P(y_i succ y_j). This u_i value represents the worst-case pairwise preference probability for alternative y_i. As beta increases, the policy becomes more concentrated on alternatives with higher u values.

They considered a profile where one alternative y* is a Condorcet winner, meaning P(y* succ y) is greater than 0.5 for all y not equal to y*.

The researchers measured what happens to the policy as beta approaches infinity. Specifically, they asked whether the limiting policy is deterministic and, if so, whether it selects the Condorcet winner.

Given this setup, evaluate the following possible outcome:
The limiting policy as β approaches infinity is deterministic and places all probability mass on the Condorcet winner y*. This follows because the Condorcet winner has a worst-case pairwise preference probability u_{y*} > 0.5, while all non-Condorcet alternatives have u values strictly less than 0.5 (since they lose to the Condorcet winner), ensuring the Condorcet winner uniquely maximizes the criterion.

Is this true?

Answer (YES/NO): YES